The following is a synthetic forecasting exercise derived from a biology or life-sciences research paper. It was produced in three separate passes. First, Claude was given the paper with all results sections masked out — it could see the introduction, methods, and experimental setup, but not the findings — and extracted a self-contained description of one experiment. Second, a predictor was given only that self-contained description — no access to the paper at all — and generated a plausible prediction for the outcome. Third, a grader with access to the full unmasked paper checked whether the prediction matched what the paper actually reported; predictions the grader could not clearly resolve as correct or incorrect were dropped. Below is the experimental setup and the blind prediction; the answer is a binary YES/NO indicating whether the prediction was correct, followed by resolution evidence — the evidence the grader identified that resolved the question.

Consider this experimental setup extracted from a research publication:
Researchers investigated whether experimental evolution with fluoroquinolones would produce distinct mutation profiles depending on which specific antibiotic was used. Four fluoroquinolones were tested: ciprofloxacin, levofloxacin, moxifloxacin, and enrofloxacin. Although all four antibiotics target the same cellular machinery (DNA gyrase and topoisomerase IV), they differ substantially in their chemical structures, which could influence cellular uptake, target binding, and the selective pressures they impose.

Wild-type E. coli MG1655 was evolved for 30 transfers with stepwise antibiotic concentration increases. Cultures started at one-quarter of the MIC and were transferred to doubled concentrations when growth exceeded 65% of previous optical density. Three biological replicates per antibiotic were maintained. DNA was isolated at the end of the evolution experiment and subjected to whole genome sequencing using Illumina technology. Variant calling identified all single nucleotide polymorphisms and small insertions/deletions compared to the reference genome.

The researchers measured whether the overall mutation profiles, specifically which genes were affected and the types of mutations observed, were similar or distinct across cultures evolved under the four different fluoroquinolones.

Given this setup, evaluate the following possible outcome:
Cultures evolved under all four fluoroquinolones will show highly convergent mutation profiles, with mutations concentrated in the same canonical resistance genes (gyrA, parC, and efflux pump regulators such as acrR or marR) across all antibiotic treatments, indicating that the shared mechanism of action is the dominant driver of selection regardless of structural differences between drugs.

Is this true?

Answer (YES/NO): NO